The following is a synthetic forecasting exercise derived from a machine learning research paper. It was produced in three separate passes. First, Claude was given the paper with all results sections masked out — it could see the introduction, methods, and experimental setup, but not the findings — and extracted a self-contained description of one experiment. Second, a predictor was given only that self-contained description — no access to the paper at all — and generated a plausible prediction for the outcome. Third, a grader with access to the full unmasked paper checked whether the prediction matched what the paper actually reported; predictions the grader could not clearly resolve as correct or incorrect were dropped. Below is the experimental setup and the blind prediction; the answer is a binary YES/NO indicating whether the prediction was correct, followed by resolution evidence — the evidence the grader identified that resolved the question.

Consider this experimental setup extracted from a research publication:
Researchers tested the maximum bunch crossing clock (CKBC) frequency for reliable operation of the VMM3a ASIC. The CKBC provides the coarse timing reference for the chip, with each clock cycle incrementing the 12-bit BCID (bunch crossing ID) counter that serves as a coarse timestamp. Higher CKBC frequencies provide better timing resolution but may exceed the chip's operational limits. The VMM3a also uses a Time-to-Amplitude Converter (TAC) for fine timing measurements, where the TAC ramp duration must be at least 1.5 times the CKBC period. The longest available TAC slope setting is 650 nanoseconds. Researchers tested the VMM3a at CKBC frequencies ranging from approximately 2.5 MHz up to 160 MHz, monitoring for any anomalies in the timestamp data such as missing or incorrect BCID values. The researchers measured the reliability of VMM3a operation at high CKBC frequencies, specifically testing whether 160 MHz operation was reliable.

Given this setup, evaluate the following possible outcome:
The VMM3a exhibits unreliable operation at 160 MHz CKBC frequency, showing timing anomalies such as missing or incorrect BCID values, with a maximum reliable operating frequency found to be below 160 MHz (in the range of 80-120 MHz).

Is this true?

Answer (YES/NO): NO